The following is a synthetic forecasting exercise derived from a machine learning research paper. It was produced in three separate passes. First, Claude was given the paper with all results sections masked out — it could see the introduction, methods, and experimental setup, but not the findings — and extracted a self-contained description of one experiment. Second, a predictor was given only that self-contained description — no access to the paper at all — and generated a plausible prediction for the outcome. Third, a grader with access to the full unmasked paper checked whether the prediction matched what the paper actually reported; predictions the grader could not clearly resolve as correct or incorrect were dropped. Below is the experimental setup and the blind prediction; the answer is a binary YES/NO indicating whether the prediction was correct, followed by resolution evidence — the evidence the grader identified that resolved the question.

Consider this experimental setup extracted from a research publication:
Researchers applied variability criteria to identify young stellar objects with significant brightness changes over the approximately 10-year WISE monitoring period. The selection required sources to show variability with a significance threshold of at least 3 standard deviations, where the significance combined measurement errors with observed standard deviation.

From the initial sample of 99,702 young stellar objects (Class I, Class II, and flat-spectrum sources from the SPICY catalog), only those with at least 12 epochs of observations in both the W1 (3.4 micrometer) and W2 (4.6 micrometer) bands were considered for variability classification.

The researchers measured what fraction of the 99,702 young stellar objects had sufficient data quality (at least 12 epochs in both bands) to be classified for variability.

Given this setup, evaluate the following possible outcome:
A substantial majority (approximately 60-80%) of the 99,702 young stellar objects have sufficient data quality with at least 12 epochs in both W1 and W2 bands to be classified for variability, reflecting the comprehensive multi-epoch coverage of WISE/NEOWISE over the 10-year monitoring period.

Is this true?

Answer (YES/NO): NO